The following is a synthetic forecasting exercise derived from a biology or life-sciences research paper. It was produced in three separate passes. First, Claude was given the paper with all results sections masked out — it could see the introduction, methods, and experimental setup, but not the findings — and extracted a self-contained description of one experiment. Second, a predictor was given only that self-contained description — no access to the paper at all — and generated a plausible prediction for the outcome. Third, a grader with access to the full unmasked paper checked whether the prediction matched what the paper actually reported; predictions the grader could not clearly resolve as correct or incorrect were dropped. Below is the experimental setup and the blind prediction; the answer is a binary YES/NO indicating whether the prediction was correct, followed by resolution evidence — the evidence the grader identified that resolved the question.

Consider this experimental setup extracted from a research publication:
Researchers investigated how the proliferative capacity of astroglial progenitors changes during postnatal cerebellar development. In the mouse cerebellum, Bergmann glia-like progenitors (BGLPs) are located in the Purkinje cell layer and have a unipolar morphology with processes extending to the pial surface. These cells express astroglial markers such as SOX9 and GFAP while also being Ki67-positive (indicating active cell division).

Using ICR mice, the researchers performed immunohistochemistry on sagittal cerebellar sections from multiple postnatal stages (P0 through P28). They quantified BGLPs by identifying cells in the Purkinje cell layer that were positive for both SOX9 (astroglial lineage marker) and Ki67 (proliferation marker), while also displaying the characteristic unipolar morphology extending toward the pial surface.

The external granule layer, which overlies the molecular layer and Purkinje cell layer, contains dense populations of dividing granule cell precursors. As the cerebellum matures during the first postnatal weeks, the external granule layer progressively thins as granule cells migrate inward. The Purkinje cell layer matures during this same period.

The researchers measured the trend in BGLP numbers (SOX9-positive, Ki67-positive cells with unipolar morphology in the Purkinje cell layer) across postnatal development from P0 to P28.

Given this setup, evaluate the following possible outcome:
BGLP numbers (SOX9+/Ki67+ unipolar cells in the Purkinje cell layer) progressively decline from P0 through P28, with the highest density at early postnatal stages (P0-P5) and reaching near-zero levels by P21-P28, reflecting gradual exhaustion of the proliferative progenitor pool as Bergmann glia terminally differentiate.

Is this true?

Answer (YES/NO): NO